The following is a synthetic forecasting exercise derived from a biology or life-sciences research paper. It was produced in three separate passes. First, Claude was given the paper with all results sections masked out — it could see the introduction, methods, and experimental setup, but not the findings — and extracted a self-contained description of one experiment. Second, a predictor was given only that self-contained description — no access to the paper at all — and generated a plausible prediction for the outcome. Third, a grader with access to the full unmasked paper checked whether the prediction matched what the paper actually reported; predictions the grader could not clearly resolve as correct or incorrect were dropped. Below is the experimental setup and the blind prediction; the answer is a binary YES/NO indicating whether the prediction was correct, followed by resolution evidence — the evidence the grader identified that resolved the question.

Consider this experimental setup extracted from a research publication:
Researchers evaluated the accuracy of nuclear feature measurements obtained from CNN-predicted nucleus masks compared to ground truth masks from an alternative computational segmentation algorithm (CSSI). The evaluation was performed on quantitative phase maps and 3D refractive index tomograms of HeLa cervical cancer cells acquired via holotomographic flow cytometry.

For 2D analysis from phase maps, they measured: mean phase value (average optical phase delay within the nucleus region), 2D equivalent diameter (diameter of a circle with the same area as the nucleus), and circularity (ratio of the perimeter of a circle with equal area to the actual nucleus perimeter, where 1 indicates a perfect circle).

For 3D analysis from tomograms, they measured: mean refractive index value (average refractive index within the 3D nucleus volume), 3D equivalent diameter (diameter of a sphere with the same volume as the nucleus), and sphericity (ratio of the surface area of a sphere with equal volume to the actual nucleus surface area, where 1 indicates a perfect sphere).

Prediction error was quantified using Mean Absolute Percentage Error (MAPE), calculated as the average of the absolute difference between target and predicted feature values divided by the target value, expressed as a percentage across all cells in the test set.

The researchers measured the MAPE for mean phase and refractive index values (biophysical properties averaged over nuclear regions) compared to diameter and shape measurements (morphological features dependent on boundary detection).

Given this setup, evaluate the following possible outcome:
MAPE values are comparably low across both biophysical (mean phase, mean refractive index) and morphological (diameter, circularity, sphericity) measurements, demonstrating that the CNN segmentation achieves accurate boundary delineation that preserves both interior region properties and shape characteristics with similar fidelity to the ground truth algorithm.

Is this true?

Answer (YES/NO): NO